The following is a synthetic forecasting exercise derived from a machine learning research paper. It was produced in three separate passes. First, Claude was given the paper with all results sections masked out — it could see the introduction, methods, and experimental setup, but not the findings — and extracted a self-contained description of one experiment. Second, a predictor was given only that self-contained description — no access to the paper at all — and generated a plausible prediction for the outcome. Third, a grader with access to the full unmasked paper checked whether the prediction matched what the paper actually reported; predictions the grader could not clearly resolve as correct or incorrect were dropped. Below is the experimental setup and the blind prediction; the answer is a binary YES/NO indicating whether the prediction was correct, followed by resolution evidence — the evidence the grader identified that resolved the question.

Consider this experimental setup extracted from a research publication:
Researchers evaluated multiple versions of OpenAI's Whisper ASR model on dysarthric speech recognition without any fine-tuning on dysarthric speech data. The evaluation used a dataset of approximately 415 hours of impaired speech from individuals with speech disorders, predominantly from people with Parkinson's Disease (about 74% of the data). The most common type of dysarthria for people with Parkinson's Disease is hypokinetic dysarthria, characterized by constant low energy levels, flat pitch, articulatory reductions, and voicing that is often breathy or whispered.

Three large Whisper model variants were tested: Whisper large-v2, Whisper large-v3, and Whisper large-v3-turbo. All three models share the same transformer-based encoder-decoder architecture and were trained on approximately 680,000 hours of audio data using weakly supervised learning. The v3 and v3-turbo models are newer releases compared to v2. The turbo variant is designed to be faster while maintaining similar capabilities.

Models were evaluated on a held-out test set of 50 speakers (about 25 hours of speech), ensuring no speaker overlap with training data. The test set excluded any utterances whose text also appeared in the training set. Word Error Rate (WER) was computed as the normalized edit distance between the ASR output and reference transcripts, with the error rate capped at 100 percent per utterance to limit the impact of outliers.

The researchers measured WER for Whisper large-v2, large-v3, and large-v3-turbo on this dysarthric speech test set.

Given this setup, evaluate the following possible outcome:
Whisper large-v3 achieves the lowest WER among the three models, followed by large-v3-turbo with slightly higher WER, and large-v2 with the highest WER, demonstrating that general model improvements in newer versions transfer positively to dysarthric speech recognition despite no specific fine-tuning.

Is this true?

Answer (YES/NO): NO